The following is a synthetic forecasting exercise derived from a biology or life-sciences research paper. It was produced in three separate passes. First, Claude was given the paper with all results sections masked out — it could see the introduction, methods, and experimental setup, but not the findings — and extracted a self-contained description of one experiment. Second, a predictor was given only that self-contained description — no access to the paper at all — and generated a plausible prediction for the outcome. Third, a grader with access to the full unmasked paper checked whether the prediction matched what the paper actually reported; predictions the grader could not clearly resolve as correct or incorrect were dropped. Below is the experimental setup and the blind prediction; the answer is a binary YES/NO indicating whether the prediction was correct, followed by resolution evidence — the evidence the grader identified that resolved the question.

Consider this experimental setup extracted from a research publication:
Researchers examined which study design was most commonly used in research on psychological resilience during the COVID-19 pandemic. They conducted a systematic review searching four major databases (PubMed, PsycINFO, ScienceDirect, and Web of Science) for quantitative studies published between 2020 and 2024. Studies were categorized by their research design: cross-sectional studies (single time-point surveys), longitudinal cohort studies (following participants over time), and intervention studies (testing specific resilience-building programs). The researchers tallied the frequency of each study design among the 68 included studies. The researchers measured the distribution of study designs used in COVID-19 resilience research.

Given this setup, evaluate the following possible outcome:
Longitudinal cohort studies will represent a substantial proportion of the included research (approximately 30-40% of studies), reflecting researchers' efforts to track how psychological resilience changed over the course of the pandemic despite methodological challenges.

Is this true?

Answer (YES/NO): NO